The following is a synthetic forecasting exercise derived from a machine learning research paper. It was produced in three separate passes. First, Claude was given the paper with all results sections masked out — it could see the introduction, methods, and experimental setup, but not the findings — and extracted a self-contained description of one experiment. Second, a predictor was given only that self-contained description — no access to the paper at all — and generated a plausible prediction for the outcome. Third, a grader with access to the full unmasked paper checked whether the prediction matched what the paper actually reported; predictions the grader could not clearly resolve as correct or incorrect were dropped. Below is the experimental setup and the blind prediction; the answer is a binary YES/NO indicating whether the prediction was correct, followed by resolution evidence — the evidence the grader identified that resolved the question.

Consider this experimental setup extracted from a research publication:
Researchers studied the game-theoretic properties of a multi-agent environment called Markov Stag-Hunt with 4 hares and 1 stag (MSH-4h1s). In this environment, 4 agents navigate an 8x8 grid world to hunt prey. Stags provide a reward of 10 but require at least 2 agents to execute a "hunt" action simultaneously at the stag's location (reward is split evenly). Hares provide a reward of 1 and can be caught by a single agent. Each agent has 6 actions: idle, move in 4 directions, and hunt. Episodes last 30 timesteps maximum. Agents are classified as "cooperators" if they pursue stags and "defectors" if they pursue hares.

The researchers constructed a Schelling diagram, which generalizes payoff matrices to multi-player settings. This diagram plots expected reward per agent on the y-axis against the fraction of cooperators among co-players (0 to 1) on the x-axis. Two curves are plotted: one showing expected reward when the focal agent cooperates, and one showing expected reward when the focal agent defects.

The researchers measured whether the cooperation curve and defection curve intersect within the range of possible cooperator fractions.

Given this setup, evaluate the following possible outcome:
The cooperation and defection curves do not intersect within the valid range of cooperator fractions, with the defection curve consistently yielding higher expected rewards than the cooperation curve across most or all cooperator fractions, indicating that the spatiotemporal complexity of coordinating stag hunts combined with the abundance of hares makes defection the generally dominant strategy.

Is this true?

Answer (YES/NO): NO